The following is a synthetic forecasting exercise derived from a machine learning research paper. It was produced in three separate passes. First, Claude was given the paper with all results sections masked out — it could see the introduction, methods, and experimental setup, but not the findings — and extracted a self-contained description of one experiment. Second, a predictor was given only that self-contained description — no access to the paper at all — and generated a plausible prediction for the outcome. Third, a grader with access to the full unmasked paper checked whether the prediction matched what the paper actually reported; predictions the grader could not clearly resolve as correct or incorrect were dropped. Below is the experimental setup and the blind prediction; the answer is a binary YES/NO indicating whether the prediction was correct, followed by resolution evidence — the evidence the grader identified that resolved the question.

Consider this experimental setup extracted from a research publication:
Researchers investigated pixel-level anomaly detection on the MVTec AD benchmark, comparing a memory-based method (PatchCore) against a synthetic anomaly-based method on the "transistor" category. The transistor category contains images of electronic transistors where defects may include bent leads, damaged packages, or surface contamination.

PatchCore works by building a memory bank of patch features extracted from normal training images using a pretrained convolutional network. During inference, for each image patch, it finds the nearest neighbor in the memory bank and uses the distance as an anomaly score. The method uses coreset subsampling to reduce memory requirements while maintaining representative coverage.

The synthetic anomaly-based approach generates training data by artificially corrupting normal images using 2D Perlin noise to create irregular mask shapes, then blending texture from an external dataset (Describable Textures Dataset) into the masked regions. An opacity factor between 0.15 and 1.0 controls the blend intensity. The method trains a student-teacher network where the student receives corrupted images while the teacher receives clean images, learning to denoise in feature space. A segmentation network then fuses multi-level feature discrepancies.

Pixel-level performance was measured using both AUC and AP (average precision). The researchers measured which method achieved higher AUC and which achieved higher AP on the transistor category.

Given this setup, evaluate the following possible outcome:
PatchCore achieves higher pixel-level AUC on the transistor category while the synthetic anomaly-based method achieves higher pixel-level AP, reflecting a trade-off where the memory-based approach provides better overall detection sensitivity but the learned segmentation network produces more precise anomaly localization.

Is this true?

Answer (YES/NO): YES